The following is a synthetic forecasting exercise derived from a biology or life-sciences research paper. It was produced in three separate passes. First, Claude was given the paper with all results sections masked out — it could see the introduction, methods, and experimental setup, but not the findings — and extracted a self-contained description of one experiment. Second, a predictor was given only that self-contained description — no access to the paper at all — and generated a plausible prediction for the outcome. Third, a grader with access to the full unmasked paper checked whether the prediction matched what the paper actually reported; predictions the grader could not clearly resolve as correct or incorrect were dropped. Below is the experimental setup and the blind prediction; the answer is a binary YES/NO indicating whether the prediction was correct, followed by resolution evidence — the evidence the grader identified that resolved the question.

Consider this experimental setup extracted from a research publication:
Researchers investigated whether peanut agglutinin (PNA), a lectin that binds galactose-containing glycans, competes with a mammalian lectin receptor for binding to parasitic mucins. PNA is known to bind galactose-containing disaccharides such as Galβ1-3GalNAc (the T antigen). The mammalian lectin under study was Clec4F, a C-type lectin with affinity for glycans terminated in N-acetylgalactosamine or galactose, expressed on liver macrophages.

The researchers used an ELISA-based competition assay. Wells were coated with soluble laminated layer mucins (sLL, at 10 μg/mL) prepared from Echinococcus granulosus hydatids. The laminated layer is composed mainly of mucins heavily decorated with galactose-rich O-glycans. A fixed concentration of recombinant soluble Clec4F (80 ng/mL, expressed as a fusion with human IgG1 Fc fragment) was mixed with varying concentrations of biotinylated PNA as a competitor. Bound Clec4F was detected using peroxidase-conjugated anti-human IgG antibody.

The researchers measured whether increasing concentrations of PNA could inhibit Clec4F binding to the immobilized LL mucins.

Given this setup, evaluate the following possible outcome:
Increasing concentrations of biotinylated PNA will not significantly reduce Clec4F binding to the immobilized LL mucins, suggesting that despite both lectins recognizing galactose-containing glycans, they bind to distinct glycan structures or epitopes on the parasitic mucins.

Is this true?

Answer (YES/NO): YES